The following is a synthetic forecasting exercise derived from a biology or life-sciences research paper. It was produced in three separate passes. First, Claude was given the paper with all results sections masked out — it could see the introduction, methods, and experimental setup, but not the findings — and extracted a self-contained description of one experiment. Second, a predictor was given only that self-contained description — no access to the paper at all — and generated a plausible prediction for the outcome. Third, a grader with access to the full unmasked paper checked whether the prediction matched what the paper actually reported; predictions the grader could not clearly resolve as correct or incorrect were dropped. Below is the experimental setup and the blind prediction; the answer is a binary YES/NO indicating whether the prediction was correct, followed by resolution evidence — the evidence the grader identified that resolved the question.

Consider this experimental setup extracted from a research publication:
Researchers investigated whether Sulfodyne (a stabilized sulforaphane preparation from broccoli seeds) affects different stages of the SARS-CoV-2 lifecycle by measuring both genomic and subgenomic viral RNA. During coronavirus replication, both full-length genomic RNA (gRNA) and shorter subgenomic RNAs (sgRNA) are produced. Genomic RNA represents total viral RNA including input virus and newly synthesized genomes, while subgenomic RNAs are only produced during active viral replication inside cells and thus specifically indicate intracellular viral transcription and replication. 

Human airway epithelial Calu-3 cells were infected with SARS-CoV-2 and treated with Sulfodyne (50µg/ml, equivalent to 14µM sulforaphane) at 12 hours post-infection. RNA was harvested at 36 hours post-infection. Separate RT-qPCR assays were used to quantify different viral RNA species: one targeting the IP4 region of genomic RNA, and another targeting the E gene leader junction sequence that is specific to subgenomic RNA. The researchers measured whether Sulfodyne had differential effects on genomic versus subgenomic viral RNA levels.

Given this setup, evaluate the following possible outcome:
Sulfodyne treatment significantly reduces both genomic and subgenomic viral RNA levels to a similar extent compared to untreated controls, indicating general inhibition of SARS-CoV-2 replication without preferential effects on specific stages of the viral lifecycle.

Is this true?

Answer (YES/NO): YES